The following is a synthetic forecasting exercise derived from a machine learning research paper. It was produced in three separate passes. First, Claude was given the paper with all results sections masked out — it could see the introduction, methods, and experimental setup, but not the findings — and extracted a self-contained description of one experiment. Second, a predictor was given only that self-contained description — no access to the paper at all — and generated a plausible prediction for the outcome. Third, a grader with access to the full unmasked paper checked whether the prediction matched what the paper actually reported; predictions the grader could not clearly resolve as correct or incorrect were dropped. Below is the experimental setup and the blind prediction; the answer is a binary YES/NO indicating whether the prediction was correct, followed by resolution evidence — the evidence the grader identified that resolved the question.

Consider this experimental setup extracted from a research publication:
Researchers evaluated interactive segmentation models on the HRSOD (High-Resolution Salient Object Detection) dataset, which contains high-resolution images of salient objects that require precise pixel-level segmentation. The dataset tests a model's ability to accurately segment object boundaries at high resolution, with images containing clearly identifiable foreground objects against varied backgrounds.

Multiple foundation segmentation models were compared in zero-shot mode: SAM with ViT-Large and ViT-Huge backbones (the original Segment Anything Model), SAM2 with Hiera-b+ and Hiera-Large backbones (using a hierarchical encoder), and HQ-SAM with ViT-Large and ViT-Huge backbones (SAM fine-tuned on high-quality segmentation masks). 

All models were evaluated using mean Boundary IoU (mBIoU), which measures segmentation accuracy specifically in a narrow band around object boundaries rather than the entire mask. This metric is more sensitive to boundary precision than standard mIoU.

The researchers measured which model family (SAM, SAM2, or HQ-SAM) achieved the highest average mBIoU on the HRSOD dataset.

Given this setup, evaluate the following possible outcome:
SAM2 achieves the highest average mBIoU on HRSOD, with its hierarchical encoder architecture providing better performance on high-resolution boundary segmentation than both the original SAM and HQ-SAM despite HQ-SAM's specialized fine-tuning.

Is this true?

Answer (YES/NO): NO